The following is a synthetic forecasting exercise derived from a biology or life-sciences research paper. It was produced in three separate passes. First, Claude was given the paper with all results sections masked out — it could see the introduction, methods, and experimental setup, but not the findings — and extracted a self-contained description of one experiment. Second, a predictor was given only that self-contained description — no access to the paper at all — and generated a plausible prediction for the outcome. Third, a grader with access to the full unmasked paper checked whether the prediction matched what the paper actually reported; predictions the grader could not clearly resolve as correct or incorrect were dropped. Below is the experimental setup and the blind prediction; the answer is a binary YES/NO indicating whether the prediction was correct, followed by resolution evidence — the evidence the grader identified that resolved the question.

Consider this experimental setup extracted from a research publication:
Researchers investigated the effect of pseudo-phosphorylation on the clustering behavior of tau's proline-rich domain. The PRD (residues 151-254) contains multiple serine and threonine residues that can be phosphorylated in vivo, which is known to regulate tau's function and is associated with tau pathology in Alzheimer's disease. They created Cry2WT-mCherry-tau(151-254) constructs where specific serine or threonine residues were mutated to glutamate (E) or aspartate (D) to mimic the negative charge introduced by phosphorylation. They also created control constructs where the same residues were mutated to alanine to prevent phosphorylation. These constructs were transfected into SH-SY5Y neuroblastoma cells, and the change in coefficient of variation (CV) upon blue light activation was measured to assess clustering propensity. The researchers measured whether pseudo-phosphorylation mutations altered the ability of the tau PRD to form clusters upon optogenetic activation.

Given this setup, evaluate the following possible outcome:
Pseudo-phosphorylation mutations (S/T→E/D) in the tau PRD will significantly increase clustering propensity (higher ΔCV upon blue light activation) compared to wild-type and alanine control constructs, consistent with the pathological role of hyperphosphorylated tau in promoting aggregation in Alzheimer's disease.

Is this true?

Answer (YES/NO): NO